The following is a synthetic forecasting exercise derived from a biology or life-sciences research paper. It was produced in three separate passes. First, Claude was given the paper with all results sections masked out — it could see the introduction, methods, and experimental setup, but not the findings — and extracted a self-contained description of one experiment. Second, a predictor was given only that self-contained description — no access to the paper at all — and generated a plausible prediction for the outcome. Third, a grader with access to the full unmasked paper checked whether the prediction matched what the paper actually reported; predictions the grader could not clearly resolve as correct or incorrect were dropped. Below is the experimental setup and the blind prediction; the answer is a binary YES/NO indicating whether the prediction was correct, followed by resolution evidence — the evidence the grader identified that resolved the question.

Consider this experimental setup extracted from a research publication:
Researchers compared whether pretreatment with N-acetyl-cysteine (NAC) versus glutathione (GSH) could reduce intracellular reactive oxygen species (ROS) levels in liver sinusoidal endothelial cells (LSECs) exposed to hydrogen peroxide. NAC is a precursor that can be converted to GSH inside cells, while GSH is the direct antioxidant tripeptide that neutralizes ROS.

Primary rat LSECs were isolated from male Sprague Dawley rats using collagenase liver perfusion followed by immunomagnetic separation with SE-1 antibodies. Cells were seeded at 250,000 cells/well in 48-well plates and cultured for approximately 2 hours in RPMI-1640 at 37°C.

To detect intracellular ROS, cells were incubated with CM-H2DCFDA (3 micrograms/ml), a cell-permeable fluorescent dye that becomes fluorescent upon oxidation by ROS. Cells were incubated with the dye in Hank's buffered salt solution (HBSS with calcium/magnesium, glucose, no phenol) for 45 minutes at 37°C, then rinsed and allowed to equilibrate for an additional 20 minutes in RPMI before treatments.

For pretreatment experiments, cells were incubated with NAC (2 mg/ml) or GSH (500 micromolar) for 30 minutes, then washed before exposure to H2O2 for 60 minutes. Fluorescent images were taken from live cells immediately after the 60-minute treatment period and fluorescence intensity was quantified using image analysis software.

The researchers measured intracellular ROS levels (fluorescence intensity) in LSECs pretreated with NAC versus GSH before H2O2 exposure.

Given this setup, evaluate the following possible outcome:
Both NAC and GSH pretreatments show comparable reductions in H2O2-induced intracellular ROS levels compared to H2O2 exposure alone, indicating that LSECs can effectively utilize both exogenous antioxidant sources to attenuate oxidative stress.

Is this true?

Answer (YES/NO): NO